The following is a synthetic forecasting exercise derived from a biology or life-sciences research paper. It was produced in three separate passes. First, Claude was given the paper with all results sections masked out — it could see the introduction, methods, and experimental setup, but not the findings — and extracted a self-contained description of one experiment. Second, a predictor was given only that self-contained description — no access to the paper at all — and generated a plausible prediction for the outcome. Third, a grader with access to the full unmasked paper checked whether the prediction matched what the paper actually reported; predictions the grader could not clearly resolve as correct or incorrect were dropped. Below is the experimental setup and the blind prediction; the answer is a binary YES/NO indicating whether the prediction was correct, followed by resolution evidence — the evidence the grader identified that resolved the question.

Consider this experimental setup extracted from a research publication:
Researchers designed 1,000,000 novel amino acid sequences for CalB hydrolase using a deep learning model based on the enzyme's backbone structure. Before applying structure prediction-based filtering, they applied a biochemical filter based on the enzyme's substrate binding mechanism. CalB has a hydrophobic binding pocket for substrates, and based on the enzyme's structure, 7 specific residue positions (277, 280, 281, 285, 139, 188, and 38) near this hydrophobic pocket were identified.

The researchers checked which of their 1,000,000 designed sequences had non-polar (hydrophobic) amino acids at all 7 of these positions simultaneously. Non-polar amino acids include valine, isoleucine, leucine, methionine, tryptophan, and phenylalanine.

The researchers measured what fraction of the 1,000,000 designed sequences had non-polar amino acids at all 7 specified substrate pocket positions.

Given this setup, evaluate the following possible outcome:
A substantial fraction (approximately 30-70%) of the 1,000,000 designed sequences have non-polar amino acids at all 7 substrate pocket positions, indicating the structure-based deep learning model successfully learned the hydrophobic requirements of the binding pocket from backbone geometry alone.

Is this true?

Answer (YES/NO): NO